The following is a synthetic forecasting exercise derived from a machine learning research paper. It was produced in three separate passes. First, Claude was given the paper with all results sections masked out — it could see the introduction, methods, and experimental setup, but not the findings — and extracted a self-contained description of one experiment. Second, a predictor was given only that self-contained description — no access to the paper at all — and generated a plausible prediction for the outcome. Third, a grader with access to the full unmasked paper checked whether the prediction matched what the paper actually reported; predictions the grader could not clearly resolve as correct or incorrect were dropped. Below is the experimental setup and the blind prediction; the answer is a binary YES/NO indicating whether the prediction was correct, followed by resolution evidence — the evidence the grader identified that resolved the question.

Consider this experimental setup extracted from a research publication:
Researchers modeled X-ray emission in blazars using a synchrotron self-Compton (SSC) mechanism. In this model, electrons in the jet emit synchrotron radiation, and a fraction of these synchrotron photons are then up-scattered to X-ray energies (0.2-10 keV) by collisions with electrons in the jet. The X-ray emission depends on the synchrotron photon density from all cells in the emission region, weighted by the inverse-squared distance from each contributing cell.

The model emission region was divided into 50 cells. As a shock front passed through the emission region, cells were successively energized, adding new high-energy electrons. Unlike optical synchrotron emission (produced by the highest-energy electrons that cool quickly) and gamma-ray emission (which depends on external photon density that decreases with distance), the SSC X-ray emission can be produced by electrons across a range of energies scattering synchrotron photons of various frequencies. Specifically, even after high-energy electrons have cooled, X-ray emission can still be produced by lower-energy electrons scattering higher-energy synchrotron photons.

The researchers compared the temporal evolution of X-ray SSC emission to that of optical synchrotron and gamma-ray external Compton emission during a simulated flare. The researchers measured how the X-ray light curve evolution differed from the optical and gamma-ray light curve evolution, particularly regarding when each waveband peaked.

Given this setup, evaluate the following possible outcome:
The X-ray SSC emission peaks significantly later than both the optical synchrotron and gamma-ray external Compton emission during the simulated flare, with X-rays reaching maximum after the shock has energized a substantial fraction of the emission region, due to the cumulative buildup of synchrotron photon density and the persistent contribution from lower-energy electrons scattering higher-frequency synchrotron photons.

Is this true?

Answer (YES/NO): YES